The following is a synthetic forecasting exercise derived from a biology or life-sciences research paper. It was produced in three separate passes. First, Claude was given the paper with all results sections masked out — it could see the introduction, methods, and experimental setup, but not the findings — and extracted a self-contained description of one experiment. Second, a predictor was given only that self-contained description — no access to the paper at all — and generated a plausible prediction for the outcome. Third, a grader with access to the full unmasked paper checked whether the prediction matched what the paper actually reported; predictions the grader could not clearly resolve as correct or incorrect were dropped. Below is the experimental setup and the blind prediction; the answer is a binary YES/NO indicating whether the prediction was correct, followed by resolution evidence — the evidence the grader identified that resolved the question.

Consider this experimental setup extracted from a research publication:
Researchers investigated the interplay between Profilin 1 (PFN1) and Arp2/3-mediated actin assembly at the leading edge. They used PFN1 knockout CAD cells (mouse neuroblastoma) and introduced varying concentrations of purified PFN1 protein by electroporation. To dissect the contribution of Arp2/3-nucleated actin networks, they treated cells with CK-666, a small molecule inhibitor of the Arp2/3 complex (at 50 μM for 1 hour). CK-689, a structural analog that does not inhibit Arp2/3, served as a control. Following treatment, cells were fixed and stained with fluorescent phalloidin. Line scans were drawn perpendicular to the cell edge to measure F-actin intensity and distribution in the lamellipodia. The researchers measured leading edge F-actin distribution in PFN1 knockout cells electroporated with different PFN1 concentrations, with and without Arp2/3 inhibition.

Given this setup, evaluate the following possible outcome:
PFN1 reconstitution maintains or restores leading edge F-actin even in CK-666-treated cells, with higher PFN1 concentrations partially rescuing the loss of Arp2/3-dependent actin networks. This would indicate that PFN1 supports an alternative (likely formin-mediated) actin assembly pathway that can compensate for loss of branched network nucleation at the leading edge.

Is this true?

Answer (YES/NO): NO